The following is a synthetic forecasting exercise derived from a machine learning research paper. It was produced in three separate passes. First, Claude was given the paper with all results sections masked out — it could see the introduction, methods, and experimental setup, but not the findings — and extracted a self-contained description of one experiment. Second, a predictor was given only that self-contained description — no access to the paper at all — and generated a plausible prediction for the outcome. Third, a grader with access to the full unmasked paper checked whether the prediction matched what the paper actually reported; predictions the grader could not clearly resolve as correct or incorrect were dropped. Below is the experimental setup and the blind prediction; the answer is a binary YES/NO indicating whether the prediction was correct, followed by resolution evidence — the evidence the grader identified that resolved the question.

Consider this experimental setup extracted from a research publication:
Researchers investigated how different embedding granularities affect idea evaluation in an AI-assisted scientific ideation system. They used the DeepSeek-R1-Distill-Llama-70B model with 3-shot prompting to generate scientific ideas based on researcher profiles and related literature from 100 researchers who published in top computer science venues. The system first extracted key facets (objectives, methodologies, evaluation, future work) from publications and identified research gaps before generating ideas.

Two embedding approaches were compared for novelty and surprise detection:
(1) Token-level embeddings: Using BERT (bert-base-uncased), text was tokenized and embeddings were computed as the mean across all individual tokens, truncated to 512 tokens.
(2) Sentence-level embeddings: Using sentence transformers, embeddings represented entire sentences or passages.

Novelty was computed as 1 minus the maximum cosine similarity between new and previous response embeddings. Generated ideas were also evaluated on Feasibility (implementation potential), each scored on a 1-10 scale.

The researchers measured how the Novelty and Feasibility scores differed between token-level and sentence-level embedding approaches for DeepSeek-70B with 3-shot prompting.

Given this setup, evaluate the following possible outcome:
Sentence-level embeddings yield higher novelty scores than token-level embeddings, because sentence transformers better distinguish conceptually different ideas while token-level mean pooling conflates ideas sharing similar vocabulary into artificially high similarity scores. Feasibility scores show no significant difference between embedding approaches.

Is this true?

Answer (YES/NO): NO